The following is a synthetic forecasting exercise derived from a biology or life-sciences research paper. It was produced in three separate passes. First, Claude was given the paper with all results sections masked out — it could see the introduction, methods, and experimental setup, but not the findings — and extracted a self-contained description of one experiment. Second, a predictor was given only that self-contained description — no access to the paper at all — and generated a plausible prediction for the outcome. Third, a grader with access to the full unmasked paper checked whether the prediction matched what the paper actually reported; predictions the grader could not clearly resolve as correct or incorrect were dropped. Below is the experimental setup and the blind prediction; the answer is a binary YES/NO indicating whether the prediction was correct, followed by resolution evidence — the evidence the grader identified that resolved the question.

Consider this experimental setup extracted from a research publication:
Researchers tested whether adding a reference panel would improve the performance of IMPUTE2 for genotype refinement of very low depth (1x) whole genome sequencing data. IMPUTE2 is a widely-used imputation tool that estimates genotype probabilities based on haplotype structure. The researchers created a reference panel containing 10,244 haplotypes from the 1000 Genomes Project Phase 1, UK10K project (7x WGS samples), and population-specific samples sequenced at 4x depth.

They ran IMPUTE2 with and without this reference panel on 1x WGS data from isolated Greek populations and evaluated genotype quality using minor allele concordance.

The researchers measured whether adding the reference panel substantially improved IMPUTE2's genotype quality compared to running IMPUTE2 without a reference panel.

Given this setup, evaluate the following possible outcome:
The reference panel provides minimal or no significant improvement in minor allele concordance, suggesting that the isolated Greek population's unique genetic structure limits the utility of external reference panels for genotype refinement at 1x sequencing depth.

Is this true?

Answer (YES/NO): NO